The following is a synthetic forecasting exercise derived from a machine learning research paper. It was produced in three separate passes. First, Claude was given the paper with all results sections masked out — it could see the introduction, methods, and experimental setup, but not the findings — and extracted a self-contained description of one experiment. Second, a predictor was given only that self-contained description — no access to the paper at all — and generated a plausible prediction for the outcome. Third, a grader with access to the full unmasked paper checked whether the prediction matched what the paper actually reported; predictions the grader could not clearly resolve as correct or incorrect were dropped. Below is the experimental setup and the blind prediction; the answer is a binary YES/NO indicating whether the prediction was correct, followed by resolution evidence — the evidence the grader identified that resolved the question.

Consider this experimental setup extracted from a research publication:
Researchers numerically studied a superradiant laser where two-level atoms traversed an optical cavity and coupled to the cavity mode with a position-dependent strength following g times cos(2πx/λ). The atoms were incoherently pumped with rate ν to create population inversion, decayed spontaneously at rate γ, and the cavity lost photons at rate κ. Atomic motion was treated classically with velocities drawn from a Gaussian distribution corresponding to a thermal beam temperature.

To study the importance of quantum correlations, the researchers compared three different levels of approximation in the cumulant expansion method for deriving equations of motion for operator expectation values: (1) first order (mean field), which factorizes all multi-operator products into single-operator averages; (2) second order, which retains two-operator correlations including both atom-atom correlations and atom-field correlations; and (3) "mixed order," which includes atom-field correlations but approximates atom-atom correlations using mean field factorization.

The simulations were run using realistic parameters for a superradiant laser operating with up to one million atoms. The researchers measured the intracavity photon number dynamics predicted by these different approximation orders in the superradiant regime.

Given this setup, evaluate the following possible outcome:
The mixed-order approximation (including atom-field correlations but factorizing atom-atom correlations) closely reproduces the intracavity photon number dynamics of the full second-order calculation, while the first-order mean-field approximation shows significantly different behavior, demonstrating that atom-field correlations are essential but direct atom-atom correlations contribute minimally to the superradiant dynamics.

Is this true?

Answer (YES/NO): NO